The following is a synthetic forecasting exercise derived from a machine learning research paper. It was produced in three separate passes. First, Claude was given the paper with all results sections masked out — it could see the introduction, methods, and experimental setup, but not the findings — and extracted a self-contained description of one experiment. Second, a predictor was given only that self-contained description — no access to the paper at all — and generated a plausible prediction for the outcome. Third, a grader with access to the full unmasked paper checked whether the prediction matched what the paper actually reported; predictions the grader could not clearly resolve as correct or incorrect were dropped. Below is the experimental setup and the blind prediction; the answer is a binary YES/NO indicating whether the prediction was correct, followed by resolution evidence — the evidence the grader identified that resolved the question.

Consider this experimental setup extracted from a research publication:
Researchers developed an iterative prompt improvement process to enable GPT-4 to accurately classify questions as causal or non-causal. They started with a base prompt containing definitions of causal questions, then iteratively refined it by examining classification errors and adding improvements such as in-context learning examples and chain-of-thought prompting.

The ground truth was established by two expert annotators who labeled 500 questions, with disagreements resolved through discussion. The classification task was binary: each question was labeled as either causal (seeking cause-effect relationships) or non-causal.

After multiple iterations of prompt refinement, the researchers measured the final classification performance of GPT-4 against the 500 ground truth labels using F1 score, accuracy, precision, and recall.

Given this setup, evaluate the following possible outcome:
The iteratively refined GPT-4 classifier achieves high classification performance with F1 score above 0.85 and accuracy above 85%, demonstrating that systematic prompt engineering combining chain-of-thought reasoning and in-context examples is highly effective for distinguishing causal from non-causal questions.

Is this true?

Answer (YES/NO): YES